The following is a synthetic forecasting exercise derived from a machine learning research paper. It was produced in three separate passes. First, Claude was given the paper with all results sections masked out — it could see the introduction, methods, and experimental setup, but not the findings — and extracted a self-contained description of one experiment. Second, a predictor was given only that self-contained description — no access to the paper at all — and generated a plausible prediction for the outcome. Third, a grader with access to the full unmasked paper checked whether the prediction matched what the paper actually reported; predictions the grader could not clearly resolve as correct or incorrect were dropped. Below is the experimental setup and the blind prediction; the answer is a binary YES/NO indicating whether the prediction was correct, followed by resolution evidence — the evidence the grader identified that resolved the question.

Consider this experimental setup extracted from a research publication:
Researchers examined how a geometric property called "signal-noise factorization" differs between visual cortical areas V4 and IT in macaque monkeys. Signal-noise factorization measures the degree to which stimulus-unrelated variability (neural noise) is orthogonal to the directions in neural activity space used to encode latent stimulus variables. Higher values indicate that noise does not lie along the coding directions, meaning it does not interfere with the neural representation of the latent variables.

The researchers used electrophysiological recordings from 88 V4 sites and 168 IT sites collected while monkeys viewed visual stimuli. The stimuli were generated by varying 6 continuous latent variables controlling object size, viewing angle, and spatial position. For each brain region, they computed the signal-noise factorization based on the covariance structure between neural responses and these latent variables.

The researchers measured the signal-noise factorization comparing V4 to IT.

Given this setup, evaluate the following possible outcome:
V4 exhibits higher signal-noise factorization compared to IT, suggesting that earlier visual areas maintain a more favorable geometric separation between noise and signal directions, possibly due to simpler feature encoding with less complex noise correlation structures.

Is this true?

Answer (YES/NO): NO